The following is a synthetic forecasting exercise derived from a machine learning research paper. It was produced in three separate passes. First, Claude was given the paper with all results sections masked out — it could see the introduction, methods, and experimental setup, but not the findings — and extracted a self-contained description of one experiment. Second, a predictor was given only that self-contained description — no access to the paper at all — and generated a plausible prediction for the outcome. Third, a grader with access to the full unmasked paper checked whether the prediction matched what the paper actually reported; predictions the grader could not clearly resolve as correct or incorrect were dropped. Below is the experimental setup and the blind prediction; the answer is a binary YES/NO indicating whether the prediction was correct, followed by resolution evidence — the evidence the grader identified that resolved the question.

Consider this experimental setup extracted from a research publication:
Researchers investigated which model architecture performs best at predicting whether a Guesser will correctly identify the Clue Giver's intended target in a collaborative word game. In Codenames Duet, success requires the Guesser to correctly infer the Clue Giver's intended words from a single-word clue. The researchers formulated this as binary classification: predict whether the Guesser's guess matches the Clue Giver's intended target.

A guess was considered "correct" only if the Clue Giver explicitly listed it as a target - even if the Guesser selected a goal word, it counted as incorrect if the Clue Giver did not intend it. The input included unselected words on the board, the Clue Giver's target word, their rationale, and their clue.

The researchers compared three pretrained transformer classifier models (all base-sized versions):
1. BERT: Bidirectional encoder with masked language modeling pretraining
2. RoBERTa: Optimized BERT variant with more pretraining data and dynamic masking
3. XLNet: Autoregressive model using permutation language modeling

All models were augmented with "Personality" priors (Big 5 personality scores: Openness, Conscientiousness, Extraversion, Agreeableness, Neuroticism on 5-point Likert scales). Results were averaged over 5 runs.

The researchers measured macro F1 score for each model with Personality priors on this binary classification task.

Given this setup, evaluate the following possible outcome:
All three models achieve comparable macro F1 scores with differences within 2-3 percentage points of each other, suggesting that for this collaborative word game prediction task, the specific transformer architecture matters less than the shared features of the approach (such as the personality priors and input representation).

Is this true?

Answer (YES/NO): NO